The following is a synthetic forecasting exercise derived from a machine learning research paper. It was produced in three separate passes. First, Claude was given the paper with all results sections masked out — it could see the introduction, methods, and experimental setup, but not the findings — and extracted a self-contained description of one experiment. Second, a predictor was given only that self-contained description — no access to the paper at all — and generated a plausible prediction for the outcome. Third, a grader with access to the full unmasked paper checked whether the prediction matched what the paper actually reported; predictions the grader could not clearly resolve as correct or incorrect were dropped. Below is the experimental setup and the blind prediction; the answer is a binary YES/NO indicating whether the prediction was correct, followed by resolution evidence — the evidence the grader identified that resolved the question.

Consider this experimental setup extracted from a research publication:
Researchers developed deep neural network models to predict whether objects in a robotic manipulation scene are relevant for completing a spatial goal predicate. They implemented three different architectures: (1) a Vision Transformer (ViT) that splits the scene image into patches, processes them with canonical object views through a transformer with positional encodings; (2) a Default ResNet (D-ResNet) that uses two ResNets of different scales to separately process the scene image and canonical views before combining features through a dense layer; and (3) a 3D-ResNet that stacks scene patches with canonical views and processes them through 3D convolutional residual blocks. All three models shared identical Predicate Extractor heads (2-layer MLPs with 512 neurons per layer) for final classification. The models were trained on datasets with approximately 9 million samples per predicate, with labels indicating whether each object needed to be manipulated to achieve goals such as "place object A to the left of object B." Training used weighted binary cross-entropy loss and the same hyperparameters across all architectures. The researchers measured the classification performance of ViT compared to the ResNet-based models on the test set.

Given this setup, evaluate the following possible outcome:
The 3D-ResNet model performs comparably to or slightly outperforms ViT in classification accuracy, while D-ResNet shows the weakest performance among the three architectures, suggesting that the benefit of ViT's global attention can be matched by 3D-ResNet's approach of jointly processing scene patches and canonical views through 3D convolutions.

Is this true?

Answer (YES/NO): NO